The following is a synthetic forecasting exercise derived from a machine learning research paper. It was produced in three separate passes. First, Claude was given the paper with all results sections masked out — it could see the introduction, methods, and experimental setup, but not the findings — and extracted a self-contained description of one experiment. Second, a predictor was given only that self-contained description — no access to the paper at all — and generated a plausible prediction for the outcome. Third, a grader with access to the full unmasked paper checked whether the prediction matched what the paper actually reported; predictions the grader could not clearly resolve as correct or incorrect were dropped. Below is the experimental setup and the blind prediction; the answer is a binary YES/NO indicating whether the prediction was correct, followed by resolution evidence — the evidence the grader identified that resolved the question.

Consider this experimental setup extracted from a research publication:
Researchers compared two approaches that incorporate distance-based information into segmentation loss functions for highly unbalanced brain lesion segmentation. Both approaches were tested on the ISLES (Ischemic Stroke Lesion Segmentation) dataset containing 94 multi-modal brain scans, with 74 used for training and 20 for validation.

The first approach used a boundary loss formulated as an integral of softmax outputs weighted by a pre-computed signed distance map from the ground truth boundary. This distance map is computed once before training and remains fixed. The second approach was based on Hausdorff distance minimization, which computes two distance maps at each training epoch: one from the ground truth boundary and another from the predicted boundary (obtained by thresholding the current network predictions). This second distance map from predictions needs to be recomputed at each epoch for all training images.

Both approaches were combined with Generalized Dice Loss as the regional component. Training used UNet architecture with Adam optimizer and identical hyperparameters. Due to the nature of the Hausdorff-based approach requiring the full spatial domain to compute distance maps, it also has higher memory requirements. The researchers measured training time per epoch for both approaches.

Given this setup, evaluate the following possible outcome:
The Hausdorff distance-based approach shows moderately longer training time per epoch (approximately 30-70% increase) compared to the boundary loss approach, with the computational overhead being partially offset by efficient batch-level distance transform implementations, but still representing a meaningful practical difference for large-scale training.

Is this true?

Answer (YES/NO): NO